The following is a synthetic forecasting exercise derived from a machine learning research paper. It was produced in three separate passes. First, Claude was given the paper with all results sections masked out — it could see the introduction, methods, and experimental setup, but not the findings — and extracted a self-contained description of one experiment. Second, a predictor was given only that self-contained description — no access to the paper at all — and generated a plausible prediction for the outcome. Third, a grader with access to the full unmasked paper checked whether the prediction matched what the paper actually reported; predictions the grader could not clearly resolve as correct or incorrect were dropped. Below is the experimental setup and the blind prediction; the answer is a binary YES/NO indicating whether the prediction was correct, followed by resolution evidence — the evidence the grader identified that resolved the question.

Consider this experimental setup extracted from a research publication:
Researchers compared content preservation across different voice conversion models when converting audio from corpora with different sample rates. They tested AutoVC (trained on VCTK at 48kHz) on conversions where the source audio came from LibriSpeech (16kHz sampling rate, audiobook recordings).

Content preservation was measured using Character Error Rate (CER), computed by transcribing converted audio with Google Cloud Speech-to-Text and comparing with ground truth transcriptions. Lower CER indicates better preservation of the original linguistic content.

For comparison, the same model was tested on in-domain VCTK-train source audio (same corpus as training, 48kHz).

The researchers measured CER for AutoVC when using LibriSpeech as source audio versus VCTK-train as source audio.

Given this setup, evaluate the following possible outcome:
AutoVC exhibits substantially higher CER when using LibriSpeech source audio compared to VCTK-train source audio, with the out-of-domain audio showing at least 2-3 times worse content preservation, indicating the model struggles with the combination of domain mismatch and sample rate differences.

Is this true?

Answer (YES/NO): YES